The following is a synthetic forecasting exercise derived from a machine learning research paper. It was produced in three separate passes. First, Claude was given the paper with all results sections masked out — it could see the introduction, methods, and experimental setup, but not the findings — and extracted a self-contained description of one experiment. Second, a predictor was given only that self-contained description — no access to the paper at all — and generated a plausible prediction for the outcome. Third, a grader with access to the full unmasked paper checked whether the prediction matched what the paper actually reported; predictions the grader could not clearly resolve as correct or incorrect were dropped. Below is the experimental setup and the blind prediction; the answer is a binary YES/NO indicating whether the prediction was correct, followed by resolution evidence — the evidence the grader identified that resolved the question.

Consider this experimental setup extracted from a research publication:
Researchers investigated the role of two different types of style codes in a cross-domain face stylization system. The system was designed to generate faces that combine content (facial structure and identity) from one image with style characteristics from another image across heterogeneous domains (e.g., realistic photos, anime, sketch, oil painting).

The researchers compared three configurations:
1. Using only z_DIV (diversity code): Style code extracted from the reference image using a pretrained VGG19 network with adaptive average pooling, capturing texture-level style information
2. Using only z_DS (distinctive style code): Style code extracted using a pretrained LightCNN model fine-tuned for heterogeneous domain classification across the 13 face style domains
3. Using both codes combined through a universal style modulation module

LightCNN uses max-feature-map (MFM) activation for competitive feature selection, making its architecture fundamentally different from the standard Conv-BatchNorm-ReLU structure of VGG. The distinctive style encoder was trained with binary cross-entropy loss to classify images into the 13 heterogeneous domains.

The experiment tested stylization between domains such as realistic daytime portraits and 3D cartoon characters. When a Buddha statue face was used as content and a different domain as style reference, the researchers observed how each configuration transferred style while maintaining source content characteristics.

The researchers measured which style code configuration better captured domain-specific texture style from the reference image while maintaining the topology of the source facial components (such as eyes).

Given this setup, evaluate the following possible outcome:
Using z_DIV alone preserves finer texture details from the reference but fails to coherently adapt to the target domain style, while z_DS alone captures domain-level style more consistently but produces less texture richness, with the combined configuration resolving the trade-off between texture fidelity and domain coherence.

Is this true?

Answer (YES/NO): NO